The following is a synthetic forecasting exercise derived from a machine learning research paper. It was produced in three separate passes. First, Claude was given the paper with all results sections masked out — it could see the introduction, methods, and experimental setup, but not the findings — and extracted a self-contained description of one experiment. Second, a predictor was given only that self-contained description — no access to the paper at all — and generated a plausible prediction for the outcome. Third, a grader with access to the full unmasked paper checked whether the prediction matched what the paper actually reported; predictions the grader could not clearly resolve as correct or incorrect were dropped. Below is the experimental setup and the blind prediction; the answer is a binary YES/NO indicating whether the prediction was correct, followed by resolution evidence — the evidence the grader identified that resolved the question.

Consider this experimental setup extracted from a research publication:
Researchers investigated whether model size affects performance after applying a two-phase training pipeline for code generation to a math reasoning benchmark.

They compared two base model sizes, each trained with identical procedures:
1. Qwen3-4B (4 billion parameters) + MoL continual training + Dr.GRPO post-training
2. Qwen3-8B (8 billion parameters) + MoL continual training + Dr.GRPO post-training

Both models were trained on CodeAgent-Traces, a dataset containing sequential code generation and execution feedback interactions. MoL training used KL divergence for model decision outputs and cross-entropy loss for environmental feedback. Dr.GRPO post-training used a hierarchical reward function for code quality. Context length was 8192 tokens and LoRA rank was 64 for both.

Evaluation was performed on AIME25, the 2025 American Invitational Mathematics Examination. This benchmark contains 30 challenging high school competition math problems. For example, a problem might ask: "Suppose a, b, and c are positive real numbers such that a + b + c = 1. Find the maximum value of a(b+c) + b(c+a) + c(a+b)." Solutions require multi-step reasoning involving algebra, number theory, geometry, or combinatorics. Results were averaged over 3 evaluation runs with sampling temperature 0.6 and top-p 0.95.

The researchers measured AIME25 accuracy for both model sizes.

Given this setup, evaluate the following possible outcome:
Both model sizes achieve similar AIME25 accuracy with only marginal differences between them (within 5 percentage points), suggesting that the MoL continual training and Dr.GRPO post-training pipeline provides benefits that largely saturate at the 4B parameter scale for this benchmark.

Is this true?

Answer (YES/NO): NO